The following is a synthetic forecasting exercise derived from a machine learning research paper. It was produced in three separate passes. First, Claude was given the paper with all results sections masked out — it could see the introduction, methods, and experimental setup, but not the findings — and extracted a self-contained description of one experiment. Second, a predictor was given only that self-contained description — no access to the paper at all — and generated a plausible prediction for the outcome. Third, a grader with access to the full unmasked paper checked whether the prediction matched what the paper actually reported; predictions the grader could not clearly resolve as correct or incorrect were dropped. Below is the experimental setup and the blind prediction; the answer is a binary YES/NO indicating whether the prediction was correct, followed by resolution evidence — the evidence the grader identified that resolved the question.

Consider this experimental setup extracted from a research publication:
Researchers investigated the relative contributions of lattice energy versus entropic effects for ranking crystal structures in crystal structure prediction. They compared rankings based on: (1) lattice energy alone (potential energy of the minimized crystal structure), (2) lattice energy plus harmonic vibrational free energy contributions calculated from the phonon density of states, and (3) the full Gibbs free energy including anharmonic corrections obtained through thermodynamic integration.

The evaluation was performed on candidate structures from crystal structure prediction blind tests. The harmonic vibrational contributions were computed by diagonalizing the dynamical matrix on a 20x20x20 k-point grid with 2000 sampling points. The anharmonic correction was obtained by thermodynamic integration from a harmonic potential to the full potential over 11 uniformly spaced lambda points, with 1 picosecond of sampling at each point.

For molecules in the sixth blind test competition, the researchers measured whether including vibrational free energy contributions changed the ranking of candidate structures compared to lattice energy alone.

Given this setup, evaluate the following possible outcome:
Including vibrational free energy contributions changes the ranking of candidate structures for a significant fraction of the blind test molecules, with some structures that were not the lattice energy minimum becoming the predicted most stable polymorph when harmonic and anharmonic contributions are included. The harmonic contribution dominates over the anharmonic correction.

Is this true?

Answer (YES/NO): NO